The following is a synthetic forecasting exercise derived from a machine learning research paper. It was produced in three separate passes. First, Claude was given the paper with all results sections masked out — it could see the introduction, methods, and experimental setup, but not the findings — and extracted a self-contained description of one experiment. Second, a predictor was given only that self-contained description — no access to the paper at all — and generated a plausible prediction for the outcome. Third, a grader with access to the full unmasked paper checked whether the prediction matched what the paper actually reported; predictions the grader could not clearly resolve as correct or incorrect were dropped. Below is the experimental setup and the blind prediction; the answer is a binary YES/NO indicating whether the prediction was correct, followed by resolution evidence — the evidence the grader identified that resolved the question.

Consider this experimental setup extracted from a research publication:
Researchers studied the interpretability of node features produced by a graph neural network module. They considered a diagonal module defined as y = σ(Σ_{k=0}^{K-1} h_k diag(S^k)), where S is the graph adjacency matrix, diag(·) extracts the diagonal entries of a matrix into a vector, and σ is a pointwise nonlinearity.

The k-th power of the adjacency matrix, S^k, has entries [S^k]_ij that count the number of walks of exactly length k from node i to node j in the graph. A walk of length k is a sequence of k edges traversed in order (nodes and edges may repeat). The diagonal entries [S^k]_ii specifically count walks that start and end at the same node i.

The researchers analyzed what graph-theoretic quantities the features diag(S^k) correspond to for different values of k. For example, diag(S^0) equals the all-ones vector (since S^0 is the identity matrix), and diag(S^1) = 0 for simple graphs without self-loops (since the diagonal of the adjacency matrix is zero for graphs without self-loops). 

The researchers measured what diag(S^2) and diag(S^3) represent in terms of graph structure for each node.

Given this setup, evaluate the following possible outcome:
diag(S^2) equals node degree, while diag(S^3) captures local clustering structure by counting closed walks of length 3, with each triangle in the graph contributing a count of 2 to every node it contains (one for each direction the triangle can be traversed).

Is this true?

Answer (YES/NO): NO